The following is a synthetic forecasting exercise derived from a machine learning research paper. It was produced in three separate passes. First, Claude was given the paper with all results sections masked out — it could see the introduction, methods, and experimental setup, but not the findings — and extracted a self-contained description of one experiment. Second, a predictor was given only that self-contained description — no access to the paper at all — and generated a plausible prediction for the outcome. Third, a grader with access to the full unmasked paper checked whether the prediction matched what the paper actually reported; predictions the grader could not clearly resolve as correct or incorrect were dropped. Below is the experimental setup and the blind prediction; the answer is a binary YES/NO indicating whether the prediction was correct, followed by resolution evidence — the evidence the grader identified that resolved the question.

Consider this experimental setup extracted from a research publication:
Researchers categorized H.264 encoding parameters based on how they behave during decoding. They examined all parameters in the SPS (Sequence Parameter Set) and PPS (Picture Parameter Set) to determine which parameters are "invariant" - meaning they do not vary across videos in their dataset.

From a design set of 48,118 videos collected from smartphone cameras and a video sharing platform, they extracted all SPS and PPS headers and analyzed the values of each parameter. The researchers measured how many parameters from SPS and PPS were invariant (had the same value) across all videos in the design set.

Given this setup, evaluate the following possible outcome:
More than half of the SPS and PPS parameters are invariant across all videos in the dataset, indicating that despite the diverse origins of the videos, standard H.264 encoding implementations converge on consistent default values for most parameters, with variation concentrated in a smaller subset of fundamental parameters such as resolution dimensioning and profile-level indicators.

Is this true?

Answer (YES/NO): NO